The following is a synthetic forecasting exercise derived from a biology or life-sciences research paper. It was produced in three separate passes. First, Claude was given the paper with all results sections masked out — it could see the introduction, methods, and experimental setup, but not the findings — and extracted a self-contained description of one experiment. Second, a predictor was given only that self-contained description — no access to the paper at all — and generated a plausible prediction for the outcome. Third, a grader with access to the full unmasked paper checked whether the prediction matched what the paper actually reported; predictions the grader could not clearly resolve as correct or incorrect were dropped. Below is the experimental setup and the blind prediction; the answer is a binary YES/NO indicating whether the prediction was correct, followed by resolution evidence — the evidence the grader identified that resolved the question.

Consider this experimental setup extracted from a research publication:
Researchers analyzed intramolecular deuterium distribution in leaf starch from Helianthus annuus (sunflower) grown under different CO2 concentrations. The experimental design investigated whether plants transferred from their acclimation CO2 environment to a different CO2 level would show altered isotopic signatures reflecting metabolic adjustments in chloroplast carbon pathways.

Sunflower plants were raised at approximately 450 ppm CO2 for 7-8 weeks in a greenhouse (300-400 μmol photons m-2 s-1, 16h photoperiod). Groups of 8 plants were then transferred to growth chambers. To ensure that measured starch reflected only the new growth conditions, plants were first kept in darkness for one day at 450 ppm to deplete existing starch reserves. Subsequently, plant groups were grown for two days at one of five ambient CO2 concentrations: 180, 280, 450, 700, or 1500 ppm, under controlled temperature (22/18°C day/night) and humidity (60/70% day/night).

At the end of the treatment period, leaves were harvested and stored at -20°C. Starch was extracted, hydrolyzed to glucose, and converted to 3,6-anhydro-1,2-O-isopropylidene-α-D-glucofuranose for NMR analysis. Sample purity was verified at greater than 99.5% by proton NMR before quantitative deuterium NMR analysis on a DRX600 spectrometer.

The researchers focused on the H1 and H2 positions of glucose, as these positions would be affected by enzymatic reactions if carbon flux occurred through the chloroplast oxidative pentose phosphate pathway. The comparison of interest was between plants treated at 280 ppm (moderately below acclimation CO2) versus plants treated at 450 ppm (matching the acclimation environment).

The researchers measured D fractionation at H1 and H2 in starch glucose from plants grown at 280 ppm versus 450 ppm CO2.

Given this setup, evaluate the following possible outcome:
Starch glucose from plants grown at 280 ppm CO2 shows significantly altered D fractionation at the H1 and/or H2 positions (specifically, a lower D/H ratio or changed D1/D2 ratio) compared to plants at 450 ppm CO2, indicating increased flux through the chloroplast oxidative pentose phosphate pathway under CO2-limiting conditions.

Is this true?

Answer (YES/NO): NO